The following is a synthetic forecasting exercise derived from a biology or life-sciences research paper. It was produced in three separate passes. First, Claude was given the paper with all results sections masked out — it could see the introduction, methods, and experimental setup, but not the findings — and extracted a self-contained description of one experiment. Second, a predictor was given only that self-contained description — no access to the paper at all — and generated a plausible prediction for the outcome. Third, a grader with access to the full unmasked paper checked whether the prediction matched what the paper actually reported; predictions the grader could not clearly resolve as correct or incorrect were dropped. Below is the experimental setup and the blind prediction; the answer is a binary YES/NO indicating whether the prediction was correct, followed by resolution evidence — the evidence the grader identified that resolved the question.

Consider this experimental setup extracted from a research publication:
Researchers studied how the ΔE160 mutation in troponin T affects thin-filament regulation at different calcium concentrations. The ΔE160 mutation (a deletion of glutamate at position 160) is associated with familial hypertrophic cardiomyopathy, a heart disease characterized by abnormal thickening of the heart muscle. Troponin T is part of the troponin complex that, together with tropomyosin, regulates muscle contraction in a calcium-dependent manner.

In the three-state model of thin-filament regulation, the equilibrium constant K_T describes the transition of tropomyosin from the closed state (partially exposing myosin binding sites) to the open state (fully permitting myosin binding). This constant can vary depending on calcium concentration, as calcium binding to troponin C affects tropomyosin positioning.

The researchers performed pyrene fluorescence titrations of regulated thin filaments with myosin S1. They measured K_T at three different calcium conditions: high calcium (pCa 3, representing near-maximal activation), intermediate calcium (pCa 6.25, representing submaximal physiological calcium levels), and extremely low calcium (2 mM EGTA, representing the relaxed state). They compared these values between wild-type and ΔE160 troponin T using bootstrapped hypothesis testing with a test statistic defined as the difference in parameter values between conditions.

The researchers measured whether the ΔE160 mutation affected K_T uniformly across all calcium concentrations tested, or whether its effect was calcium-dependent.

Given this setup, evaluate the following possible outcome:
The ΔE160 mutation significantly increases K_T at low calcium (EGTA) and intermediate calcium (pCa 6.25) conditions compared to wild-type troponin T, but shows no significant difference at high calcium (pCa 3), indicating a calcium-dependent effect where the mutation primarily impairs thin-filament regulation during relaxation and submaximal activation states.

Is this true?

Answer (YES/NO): NO